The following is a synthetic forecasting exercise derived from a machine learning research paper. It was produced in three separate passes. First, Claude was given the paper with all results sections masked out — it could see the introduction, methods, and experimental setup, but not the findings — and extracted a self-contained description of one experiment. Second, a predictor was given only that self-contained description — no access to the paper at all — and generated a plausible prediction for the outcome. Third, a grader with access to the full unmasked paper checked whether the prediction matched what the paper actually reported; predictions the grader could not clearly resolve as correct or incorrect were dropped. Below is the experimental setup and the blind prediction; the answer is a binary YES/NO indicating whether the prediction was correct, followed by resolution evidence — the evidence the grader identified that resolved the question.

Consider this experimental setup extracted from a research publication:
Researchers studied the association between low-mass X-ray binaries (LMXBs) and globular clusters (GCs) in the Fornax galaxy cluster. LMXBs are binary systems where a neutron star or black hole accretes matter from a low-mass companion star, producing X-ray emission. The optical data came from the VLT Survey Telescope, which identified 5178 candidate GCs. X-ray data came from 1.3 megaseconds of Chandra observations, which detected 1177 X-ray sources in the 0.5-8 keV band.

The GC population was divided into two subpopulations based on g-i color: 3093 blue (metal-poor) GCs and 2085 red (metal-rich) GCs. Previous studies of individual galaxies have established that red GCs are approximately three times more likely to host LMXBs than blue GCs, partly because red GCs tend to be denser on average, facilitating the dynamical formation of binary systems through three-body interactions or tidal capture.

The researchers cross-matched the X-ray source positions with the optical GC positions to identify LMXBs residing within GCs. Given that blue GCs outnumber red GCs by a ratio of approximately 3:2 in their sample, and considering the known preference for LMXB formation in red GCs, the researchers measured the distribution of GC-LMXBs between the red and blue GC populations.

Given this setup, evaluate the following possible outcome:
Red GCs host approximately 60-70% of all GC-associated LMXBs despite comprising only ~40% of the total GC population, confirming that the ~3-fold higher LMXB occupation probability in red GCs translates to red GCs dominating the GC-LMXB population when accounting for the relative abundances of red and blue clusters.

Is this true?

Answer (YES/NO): NO